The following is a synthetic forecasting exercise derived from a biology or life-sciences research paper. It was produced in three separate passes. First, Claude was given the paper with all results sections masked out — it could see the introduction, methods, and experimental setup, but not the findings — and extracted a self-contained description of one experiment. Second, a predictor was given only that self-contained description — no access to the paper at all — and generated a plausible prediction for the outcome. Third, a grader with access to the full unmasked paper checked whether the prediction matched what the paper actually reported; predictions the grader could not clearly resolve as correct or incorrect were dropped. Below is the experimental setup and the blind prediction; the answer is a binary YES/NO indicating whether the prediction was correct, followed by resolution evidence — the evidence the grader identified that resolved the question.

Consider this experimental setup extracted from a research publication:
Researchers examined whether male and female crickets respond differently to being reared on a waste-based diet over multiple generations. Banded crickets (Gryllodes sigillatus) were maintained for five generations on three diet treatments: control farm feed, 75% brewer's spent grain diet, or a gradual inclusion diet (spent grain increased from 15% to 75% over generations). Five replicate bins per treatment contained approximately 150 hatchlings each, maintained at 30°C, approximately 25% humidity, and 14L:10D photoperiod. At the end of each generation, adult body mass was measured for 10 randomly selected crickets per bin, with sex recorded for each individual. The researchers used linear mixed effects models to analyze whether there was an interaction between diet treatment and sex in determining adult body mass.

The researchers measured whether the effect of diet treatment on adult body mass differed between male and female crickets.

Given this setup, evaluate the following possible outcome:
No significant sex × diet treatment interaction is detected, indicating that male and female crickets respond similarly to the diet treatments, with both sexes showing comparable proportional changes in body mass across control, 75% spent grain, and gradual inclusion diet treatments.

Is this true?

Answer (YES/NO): YES